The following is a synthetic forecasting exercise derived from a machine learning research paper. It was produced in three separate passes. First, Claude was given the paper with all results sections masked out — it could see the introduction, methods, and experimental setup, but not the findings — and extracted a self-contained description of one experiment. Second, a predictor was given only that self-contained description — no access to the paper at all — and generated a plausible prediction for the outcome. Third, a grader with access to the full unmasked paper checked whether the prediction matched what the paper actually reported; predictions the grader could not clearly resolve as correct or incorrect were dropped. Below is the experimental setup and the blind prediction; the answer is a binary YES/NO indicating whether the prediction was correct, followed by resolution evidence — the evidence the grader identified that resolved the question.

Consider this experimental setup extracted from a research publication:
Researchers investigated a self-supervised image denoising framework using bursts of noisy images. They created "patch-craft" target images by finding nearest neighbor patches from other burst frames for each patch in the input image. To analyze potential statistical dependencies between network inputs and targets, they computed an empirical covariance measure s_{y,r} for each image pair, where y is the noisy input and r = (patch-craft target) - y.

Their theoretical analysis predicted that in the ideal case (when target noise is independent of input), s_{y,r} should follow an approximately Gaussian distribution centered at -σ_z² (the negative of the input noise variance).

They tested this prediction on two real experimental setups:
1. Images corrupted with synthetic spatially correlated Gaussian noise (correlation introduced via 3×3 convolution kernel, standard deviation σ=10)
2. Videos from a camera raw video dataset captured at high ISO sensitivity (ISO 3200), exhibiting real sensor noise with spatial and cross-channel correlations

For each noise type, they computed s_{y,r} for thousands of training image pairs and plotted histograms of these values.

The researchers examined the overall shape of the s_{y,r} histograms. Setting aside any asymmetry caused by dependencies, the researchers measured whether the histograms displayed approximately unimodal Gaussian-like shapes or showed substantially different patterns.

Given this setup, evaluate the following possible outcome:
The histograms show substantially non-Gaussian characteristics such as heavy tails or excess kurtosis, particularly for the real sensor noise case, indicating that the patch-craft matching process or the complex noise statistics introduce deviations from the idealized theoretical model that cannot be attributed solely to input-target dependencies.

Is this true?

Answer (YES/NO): NO